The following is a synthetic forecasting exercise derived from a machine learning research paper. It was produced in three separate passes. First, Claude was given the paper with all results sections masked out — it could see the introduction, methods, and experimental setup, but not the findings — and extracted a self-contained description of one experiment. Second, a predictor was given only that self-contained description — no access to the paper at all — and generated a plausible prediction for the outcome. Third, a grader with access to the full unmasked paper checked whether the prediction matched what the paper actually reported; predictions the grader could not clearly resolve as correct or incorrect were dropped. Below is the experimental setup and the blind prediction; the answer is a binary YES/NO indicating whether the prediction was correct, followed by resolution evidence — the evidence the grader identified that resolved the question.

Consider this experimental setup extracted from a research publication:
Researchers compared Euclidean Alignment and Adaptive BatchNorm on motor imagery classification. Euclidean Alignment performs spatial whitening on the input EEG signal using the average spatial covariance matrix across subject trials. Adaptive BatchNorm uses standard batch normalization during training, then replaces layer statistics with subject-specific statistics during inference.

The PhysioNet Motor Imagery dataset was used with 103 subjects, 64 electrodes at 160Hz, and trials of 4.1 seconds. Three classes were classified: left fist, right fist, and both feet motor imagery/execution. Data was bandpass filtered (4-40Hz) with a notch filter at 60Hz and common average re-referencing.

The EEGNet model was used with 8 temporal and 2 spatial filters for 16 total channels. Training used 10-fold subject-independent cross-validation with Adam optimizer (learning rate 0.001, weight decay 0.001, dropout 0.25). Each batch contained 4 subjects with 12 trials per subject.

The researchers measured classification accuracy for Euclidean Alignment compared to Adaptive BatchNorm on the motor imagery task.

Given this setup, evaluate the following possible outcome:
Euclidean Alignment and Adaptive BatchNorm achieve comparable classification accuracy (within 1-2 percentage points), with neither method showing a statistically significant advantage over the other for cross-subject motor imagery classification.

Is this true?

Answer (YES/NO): NO